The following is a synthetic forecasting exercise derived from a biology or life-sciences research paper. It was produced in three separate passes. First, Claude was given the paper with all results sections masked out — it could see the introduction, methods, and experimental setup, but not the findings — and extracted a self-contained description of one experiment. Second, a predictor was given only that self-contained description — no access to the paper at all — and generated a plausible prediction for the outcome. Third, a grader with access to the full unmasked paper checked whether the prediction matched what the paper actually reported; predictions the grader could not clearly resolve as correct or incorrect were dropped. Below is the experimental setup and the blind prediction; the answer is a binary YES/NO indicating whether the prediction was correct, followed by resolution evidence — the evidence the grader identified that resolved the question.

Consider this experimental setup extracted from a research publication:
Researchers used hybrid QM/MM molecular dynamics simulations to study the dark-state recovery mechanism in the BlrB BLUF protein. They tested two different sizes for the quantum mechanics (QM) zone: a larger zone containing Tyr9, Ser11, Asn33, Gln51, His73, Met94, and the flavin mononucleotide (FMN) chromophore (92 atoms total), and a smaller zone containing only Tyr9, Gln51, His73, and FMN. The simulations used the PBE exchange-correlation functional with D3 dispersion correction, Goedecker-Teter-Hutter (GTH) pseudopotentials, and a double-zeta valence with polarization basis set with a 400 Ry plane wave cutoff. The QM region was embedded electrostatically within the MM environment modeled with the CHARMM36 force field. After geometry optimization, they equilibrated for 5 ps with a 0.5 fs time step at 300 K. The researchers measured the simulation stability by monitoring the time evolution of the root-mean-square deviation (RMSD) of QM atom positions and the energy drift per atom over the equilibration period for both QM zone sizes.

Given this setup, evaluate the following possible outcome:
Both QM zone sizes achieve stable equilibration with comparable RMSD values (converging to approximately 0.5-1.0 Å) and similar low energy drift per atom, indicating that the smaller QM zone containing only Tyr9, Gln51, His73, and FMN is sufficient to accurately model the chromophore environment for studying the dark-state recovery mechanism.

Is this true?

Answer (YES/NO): NO